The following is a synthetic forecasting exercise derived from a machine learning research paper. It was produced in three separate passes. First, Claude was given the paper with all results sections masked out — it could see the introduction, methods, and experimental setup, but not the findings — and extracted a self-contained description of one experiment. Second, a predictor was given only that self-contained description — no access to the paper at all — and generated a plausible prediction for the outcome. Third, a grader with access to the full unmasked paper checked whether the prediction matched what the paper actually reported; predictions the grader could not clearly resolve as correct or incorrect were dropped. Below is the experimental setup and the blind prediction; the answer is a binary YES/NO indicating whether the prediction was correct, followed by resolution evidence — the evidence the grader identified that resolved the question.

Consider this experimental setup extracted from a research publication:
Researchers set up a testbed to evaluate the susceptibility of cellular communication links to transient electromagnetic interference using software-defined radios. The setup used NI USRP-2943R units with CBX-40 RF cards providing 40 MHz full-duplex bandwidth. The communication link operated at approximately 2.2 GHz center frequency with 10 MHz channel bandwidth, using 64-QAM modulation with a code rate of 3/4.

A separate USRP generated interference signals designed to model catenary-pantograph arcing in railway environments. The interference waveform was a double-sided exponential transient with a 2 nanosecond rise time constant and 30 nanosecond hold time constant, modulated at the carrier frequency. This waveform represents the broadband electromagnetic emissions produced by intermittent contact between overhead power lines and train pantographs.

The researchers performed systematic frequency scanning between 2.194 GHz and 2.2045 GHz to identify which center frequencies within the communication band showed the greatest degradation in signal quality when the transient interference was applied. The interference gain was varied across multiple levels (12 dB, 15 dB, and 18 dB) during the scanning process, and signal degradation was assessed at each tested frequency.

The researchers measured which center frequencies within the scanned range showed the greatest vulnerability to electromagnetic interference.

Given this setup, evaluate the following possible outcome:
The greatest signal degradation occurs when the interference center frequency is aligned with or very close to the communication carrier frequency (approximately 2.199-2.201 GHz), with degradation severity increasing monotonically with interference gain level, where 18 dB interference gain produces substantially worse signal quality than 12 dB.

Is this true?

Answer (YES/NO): NO